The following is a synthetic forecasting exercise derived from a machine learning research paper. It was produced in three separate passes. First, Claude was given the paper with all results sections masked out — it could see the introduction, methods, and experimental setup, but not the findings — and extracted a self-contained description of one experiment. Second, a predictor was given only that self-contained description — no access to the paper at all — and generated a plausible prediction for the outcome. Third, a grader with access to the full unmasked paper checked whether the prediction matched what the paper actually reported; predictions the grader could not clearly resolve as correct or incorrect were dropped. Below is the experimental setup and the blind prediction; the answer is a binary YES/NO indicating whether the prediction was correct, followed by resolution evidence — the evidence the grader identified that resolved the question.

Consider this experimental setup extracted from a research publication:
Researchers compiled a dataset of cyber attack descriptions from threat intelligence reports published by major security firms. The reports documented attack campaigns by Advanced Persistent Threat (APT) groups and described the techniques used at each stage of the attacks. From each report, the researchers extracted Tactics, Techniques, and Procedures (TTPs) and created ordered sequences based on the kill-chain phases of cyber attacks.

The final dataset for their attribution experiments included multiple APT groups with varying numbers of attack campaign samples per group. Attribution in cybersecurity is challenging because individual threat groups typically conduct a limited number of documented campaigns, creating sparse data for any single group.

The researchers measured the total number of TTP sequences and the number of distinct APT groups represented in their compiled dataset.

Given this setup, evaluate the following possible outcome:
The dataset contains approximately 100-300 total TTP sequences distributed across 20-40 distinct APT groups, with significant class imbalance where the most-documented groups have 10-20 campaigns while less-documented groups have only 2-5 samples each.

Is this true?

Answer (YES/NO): NO